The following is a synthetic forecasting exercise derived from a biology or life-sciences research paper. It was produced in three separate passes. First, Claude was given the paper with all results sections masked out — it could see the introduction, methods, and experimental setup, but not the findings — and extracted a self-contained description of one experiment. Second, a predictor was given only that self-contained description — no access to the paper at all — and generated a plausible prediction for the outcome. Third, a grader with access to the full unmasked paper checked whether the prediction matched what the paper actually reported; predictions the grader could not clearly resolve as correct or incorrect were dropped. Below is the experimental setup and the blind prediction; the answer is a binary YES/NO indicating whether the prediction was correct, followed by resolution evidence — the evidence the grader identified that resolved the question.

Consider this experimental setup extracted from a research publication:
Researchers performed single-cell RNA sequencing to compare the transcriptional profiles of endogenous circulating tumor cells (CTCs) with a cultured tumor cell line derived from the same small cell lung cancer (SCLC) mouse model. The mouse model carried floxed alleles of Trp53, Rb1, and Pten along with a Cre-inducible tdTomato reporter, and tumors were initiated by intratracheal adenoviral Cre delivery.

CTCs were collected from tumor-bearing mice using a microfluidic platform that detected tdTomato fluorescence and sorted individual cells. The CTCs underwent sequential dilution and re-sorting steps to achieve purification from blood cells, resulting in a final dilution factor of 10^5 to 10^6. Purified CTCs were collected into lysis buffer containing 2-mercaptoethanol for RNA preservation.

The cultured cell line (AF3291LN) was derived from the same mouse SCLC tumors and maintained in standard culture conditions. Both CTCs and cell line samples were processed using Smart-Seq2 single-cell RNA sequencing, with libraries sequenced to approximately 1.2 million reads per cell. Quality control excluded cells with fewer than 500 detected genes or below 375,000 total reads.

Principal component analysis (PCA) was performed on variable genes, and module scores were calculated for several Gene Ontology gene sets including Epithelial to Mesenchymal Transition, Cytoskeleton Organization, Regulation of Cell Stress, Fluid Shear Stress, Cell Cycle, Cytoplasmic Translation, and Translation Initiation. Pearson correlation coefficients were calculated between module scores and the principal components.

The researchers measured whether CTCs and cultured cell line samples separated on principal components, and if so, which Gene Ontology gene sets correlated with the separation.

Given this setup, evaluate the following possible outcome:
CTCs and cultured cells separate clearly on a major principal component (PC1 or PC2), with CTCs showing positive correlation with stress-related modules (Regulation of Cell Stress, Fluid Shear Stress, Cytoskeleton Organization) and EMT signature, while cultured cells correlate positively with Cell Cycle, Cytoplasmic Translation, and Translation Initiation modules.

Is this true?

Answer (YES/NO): YES